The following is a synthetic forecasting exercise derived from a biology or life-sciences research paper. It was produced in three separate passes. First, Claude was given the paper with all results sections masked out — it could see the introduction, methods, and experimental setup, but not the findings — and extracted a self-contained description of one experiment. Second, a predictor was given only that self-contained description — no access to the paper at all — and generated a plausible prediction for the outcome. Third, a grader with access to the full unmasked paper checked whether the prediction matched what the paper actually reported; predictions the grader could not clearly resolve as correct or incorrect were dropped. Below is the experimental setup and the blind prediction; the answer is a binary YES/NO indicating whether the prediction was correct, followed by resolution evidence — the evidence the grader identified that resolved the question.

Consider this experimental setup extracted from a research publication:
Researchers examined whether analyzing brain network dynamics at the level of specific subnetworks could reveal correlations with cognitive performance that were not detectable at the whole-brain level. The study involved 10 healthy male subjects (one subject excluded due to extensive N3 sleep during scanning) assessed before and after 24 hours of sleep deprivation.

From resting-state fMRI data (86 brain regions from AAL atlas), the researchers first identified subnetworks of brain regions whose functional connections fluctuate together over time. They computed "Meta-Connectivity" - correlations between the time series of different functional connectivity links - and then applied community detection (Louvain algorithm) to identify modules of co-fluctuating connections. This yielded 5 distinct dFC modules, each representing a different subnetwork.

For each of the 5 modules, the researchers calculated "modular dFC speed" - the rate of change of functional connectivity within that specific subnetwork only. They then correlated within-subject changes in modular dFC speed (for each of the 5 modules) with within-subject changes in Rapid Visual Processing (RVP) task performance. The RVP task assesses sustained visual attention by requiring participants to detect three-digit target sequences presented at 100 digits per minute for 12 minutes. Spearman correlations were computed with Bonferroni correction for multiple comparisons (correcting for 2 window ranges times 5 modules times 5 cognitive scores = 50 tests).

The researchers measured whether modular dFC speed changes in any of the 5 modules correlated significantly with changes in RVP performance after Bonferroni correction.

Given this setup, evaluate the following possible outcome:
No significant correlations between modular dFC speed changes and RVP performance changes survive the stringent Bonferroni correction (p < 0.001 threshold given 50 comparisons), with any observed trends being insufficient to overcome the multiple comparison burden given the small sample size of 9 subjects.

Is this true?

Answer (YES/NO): NO